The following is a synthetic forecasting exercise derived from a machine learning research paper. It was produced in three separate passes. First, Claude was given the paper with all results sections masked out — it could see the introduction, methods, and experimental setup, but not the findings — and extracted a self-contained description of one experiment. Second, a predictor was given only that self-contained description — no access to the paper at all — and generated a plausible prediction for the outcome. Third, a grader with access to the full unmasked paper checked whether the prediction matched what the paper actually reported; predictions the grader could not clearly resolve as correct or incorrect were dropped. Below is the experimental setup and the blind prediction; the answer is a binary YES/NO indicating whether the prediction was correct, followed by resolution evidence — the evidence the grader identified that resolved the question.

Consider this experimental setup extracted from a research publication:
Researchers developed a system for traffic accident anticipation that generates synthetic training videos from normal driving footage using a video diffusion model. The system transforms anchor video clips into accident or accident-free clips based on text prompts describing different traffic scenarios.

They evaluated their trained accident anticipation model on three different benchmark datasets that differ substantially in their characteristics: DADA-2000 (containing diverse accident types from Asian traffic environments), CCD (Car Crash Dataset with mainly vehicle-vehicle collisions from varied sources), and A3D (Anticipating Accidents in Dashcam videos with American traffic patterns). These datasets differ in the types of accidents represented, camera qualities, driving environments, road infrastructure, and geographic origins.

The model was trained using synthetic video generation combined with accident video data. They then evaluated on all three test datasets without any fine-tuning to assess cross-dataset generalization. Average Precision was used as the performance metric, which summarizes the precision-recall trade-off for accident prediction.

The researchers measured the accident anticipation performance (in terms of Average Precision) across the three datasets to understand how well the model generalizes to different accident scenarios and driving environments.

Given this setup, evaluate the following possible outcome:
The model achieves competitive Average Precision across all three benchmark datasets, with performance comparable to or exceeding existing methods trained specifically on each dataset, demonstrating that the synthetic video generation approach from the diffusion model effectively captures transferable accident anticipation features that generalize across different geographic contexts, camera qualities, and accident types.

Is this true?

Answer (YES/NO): NO